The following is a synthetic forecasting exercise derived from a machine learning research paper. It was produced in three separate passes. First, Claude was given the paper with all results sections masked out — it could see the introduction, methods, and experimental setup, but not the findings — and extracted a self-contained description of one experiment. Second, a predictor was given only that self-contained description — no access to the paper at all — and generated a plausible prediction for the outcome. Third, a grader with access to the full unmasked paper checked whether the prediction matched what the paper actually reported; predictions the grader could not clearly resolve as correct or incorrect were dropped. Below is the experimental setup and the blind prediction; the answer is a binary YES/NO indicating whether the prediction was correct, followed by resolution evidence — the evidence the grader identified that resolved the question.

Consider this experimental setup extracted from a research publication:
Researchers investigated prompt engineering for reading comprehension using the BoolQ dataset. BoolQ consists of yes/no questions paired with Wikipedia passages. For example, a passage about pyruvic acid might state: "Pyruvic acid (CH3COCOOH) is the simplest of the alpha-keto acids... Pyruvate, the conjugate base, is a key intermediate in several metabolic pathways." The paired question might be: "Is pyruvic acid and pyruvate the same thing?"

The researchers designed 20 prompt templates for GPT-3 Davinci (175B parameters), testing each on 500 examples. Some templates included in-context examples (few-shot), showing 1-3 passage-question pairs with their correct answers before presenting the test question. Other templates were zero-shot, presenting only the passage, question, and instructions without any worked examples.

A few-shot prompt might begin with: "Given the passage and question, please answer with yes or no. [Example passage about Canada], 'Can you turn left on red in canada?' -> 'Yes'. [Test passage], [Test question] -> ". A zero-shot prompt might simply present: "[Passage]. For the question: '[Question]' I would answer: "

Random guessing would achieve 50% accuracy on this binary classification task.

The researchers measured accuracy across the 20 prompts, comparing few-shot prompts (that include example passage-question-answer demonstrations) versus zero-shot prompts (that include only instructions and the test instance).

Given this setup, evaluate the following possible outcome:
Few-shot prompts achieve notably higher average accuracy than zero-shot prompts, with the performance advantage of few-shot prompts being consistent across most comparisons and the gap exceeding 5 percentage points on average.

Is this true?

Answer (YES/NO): YES